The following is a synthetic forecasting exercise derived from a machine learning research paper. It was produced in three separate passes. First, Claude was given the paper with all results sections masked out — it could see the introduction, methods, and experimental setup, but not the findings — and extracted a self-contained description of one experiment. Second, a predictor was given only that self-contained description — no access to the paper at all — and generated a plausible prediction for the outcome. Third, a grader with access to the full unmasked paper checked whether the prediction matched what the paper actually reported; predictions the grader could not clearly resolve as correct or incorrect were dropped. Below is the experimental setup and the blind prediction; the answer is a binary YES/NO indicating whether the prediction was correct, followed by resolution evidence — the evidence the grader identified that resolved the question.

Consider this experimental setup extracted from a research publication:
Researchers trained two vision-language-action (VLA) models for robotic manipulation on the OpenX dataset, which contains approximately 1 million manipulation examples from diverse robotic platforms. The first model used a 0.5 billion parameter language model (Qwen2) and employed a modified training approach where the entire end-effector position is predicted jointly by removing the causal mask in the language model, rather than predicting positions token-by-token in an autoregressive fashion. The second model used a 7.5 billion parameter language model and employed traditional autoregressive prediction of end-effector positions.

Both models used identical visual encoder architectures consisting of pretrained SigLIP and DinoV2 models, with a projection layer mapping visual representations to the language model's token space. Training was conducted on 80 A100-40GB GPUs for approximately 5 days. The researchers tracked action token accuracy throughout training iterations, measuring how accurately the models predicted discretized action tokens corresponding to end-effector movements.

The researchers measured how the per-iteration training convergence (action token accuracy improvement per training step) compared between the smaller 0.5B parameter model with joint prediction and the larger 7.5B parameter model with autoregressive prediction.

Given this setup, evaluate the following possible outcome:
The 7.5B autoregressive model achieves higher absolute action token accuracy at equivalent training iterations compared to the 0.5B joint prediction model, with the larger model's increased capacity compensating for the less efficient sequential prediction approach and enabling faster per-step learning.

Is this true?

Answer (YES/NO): NO